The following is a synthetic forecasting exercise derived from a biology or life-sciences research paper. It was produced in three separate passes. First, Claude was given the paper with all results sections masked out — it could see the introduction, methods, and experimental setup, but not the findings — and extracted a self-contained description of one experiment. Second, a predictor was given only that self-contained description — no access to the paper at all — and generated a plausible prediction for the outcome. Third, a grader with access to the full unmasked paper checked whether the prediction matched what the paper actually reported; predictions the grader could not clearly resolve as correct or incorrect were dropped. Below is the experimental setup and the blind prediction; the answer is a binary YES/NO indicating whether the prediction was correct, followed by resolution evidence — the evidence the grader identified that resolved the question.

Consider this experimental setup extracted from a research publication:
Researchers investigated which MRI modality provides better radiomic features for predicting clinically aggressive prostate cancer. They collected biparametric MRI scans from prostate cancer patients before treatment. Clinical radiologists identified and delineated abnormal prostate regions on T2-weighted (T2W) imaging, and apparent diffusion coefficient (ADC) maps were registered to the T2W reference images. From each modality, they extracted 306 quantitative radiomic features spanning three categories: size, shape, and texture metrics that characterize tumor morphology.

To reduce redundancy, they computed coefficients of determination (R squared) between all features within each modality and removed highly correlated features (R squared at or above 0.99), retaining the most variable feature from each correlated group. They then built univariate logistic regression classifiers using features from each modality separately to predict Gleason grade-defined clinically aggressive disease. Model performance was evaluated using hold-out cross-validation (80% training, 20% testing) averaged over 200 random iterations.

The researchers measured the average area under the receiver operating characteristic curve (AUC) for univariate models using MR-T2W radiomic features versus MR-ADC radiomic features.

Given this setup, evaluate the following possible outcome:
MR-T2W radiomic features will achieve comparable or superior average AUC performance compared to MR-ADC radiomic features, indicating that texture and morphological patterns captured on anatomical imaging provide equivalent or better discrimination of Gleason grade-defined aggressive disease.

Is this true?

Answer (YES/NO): NO